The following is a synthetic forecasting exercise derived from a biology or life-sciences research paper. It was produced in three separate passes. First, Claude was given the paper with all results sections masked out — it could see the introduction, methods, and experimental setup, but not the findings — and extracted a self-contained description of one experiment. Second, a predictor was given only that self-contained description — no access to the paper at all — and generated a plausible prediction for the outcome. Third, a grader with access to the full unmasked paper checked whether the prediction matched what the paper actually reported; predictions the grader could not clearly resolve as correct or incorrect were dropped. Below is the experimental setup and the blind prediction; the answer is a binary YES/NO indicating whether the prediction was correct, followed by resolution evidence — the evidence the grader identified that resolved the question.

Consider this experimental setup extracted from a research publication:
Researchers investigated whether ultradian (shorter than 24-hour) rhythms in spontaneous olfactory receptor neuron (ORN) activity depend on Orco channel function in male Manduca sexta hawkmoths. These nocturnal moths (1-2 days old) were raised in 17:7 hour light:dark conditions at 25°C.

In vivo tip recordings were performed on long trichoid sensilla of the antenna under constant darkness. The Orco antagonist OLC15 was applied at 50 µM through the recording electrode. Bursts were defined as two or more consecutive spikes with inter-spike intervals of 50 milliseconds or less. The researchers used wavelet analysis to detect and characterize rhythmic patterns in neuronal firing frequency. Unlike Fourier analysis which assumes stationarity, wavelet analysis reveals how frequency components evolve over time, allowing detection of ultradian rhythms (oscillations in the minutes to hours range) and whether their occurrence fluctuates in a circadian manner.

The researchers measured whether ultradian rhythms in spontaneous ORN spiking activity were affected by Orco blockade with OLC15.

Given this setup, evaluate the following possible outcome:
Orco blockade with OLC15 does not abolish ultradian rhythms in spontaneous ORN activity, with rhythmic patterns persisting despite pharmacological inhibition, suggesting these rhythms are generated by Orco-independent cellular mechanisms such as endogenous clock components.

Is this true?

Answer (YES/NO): YES